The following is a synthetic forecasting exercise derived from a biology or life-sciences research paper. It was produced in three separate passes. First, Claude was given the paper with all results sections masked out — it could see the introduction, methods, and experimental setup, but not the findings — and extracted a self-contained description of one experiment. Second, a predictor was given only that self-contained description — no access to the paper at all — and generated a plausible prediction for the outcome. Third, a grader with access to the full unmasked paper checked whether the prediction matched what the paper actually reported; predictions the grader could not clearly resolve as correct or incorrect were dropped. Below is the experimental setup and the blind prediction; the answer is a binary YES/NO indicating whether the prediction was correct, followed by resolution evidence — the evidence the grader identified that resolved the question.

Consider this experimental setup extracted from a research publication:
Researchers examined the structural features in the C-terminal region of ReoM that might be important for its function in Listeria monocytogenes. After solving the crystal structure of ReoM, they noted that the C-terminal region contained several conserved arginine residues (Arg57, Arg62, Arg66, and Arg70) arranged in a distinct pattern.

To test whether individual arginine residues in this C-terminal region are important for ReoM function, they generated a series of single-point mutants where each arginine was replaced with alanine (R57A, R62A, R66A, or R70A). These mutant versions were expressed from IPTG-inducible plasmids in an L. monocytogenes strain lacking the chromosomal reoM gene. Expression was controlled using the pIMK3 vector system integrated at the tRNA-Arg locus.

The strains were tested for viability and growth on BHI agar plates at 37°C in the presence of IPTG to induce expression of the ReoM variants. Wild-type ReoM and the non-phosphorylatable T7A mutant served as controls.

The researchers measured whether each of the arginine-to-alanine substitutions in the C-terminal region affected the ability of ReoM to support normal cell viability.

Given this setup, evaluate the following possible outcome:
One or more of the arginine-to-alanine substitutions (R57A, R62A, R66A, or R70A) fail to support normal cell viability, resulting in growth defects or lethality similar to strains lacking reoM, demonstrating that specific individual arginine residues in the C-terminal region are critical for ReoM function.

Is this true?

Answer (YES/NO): NO